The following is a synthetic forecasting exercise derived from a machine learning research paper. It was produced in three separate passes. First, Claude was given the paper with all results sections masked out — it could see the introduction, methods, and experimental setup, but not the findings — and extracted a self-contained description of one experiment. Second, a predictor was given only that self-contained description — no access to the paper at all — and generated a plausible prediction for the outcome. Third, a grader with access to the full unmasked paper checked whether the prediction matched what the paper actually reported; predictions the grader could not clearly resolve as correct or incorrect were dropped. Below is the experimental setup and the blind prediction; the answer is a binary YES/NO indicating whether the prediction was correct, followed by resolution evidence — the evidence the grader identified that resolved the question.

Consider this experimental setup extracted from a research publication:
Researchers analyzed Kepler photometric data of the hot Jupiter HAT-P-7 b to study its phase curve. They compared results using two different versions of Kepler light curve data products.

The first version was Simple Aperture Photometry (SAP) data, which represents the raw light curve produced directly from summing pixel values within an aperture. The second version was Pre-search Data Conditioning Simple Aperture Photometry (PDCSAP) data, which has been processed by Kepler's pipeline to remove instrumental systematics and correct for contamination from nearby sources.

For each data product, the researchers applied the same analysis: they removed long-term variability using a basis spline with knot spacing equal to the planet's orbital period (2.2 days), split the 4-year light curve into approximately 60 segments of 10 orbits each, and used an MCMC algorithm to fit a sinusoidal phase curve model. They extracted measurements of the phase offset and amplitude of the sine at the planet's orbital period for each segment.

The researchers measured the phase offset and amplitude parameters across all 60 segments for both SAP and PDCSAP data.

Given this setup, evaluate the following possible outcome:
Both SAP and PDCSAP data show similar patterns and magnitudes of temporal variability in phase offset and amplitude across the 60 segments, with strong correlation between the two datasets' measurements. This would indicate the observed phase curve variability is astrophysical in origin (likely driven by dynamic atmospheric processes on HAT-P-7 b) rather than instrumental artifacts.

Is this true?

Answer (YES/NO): NO